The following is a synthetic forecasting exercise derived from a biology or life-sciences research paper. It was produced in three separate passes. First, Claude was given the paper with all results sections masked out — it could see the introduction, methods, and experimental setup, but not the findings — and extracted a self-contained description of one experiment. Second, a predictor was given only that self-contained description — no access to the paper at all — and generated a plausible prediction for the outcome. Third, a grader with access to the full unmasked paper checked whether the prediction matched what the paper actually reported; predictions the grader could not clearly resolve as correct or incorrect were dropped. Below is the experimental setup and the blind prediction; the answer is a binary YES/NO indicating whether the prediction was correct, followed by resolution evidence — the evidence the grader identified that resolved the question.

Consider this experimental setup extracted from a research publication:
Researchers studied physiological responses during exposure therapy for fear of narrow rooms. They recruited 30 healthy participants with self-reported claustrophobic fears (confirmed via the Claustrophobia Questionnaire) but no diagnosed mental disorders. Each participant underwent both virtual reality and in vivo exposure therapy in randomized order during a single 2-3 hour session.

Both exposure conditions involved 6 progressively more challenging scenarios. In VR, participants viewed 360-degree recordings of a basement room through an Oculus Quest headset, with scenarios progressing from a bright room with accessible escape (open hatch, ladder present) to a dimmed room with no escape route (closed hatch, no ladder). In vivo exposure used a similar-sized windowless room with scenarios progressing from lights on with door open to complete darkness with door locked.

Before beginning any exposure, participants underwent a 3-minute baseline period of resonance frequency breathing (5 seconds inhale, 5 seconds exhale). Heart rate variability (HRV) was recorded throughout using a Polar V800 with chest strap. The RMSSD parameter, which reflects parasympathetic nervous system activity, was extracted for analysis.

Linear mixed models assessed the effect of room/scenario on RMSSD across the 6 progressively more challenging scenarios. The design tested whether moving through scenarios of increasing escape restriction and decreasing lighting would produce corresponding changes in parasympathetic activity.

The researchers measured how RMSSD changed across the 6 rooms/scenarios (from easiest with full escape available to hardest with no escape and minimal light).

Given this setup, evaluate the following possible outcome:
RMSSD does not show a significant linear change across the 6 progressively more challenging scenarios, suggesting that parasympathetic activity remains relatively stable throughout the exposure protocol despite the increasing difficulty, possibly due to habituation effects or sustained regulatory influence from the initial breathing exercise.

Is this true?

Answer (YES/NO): YES